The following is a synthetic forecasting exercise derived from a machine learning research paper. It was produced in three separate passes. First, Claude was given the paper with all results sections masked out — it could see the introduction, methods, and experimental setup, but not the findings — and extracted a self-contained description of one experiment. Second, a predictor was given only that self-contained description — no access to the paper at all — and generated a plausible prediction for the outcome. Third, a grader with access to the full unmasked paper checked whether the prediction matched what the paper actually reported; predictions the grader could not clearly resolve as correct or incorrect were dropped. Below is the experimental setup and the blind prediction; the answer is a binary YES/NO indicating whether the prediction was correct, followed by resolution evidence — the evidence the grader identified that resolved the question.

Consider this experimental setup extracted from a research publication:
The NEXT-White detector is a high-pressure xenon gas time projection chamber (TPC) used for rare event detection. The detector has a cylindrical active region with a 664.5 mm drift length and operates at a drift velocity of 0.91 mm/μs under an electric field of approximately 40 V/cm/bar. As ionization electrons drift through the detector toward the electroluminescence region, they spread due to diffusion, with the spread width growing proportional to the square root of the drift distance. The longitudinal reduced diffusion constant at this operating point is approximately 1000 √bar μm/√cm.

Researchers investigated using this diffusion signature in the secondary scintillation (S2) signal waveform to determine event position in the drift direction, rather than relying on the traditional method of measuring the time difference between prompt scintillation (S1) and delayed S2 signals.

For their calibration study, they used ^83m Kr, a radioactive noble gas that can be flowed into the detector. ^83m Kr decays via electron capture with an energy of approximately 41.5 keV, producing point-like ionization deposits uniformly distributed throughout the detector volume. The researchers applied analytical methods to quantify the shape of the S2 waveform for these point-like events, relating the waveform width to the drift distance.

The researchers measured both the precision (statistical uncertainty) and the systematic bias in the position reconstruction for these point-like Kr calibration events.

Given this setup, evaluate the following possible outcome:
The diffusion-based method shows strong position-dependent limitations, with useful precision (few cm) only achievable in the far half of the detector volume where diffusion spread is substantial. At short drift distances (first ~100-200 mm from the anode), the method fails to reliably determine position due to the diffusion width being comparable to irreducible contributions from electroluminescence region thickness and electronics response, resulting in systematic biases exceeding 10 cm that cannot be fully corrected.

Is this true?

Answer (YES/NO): NO